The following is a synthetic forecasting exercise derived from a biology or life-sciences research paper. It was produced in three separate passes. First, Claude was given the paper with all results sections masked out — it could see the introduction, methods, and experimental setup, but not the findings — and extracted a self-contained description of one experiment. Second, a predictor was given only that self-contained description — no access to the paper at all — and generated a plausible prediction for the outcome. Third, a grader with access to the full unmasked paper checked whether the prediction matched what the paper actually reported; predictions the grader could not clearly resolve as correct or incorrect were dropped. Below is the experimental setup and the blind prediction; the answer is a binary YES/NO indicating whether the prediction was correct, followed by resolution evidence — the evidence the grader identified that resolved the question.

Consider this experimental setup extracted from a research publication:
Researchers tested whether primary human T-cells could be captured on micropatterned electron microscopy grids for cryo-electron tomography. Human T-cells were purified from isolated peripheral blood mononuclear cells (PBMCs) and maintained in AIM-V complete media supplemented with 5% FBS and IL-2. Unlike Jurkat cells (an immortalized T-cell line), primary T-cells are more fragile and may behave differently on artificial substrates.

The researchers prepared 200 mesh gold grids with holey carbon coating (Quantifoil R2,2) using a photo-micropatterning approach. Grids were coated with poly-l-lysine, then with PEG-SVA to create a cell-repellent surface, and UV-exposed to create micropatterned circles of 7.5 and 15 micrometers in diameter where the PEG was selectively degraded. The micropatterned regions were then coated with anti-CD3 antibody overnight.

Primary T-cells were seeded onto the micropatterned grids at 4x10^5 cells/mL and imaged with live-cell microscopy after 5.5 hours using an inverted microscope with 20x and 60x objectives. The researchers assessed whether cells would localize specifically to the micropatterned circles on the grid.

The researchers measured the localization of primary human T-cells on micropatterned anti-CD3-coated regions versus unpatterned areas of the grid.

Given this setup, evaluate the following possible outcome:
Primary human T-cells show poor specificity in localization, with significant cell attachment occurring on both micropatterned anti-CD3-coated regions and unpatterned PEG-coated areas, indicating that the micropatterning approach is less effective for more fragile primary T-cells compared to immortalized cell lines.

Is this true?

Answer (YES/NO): NO